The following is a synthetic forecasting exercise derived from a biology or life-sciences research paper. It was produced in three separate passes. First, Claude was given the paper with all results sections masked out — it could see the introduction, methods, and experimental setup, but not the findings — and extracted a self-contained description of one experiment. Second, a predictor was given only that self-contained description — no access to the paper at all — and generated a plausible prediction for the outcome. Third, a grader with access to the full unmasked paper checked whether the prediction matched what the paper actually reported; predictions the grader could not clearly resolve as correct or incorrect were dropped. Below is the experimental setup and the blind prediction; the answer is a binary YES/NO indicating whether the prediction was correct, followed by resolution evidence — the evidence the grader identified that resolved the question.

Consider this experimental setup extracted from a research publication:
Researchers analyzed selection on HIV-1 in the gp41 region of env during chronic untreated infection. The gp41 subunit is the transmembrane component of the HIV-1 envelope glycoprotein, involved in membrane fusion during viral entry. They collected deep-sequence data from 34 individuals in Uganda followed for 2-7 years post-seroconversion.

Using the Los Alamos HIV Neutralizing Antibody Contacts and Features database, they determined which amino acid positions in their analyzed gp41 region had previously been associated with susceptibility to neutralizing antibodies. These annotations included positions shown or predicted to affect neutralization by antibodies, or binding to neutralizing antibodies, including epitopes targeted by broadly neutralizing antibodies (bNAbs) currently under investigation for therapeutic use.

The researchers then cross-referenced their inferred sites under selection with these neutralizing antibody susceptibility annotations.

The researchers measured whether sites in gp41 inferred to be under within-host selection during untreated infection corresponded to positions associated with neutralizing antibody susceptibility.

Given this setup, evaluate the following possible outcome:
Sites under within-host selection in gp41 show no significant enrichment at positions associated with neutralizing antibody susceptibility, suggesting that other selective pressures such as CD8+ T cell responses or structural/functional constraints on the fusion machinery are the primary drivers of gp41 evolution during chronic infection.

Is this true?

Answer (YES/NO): NO